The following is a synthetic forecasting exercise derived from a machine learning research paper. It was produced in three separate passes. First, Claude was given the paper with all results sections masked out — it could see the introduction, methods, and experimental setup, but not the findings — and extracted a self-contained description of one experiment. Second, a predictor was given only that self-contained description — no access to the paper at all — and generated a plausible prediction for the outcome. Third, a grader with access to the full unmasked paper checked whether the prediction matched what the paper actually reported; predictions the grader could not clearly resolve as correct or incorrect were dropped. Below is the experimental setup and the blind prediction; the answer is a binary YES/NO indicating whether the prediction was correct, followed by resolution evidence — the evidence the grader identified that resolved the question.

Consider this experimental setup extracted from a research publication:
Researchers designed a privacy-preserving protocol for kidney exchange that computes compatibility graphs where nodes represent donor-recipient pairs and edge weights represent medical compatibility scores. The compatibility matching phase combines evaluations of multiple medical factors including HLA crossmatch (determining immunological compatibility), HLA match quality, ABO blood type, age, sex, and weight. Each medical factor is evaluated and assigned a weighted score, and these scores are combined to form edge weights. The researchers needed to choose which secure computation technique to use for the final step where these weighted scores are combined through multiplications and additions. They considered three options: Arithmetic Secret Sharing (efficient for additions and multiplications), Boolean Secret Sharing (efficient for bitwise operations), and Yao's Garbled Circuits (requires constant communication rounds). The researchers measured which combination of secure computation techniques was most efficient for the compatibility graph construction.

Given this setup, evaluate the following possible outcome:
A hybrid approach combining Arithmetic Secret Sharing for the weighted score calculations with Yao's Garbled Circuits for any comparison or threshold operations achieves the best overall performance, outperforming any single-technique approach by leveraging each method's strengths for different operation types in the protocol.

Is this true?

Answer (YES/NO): NO